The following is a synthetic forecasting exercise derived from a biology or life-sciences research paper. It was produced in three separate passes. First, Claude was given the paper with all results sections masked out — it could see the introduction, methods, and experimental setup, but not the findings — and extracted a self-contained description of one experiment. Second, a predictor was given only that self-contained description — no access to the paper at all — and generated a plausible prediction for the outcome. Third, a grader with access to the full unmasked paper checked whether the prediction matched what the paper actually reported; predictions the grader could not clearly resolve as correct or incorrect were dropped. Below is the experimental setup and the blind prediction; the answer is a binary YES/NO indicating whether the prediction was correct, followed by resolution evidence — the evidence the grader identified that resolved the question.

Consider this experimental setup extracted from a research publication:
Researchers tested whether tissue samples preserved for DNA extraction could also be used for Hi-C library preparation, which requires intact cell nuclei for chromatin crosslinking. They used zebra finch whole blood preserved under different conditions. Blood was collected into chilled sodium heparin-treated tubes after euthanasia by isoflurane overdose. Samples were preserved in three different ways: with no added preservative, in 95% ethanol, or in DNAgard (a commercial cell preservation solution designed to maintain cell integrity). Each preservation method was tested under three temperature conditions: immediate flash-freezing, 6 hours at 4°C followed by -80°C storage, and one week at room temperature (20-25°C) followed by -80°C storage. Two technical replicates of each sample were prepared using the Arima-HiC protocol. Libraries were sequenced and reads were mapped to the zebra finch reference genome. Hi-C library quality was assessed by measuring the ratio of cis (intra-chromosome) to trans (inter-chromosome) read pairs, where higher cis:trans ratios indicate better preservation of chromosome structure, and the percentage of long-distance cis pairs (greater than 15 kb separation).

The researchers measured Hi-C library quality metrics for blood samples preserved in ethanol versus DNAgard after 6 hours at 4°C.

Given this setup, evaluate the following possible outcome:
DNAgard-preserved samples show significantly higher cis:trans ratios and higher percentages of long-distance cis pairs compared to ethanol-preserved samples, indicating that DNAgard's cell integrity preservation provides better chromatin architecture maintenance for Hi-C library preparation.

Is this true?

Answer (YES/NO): NO